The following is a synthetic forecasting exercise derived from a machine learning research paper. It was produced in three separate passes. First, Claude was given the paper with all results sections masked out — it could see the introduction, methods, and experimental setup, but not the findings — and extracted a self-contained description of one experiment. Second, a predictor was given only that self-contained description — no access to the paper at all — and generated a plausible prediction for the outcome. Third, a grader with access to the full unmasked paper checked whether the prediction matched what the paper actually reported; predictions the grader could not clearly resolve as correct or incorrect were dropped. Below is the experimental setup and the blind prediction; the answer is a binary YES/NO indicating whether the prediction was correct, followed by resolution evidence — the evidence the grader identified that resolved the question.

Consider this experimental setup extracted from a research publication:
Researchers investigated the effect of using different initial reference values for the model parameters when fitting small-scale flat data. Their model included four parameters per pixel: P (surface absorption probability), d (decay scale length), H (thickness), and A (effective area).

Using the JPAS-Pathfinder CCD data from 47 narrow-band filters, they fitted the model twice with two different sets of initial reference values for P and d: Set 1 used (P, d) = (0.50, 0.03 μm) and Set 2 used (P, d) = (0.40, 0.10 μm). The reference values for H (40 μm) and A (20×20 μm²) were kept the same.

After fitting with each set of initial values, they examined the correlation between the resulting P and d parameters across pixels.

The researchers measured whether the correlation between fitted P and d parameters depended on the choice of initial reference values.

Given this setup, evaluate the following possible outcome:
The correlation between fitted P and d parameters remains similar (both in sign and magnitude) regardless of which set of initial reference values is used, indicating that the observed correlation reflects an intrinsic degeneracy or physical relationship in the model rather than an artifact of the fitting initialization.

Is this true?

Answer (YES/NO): NO